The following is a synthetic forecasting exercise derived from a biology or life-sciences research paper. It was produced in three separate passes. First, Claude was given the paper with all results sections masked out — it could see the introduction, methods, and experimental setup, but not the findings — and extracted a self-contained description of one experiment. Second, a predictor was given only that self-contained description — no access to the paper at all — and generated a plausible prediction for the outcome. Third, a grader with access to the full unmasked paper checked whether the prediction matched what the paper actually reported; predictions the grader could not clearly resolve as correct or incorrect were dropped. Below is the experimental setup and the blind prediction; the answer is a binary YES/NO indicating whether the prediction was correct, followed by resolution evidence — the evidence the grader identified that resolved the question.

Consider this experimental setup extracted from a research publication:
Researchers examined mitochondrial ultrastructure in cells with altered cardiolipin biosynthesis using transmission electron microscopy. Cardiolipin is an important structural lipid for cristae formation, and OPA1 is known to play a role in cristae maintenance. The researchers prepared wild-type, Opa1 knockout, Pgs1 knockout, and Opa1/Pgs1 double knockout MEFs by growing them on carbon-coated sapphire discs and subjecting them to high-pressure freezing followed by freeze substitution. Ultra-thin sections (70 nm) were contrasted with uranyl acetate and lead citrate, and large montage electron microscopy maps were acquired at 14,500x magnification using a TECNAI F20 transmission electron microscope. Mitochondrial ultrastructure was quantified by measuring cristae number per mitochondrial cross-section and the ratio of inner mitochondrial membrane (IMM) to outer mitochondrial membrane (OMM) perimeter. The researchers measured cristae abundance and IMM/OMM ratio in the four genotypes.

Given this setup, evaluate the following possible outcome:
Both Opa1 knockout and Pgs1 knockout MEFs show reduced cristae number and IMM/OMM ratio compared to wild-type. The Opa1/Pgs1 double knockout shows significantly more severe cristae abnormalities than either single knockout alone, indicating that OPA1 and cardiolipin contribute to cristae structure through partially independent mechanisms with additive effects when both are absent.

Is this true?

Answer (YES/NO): NO